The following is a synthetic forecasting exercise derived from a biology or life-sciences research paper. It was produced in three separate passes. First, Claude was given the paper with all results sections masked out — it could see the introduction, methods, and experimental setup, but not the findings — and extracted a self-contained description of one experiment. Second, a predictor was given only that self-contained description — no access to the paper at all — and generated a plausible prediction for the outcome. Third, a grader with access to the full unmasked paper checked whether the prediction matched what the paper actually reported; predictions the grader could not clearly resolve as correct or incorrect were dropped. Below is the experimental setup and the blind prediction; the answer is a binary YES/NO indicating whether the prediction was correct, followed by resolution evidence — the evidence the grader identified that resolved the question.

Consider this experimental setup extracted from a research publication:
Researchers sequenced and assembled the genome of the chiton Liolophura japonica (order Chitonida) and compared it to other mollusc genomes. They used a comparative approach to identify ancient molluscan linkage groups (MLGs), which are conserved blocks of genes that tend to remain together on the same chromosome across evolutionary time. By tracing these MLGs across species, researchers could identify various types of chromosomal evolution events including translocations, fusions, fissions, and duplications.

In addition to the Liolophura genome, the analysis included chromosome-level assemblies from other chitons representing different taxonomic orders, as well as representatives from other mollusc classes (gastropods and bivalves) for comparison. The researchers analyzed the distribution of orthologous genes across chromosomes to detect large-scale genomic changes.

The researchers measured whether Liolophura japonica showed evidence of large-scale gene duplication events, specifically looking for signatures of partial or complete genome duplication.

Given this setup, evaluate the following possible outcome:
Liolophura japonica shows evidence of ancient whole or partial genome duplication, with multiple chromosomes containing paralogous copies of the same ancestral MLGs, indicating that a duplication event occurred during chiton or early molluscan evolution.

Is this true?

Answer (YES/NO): YES